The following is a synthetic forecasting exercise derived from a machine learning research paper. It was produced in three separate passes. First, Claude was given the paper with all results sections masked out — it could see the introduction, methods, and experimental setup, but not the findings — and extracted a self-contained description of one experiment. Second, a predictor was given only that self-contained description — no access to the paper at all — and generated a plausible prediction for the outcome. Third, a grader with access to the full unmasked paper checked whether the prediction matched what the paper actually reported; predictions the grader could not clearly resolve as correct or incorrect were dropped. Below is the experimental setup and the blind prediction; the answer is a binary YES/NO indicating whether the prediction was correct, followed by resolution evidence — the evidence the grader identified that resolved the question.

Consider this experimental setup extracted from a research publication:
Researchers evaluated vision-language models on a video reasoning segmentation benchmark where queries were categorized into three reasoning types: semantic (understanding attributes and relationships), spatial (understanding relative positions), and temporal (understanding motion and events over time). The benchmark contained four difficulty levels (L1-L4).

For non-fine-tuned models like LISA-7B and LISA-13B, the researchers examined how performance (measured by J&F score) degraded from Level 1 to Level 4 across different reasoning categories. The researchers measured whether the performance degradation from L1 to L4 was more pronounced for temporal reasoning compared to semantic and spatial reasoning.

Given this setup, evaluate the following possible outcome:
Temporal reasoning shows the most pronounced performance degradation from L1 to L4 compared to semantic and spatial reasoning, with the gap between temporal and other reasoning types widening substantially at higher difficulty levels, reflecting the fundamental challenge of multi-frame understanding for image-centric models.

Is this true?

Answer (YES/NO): NO